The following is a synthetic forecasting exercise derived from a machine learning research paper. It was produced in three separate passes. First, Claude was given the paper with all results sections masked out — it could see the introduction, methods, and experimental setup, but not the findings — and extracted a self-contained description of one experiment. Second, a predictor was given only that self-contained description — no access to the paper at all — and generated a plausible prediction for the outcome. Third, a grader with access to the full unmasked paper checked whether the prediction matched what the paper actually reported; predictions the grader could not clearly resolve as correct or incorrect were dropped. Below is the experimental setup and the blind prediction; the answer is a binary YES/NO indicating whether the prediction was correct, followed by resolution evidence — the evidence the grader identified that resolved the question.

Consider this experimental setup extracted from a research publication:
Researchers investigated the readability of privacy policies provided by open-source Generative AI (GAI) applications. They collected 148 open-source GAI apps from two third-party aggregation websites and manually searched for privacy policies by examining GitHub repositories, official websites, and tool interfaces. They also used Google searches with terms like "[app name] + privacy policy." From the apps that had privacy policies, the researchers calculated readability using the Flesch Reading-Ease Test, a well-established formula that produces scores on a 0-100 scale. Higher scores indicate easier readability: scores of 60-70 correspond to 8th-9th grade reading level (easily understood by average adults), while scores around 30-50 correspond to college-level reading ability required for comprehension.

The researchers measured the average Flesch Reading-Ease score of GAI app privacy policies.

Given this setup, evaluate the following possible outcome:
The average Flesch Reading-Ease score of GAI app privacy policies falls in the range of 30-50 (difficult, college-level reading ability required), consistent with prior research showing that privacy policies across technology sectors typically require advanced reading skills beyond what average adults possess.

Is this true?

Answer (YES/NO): YES